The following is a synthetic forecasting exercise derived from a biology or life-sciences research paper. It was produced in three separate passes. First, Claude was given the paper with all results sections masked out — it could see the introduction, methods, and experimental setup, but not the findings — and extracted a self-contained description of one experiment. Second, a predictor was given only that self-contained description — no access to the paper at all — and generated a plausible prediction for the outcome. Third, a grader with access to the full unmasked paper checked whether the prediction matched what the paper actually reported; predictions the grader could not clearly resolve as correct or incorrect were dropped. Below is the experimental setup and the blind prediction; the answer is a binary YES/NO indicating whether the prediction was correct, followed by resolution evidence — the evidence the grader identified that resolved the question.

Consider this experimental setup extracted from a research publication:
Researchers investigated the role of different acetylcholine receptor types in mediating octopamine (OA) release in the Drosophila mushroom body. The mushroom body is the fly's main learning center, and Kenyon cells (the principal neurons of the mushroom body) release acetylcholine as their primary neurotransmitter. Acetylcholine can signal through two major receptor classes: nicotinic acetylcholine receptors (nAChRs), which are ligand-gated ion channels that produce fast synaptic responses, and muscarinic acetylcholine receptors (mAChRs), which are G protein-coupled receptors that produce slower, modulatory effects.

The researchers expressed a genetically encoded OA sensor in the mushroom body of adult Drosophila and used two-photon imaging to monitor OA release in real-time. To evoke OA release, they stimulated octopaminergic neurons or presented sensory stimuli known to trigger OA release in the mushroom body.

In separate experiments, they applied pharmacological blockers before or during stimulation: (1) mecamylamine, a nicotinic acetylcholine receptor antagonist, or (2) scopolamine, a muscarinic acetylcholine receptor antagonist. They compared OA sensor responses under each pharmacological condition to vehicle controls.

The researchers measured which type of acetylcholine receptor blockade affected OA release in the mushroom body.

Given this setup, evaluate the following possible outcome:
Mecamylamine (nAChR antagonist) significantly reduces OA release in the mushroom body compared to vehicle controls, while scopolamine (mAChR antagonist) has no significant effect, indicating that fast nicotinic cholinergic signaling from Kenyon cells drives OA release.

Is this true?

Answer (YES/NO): YES